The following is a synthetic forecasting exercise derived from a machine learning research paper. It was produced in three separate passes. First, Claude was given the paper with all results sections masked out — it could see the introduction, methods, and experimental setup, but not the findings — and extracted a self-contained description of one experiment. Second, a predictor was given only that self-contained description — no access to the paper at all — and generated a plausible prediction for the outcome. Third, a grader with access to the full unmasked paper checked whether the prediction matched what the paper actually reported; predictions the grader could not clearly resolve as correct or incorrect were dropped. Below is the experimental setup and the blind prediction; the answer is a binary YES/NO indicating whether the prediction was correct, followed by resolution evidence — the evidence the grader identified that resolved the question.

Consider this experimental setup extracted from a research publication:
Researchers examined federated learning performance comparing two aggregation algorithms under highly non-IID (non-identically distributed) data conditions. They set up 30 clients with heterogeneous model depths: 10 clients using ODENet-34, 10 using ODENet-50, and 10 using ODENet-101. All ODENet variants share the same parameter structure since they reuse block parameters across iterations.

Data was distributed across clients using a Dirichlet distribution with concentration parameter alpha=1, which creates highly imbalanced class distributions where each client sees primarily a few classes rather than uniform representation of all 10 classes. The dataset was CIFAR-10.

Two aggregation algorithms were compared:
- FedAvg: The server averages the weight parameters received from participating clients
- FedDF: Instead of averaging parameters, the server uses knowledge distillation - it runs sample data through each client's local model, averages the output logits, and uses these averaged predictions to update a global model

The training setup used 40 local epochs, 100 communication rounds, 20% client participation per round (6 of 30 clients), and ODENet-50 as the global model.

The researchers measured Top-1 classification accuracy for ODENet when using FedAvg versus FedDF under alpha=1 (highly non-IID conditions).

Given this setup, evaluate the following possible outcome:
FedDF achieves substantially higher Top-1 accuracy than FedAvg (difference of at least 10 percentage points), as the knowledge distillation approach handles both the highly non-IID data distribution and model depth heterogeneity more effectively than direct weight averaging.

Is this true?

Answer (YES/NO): NO